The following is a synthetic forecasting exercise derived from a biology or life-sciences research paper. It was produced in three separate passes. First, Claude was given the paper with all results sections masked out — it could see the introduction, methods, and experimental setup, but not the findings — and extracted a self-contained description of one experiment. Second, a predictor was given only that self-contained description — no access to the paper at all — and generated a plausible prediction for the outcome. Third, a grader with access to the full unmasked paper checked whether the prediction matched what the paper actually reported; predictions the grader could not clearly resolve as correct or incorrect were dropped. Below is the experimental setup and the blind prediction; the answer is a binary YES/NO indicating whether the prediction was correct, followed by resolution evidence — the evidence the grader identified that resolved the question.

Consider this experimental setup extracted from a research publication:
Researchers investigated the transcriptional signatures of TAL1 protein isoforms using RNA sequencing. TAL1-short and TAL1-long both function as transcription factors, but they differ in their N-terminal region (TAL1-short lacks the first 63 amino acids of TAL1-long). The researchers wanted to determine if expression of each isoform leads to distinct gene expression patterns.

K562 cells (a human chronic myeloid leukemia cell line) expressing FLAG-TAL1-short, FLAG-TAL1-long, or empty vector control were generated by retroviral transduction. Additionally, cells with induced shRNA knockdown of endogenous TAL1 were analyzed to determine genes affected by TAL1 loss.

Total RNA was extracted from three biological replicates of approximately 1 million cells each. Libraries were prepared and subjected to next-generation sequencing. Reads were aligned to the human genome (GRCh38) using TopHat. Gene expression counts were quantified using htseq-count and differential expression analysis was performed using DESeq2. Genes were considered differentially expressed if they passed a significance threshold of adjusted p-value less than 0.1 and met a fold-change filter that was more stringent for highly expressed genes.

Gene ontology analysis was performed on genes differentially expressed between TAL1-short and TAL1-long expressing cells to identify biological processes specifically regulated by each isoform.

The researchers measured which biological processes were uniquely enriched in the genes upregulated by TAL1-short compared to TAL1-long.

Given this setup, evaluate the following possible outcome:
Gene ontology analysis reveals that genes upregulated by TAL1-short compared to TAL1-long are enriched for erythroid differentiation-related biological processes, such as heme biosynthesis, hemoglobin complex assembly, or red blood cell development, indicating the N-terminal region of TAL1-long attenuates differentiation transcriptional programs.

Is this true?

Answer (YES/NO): NO